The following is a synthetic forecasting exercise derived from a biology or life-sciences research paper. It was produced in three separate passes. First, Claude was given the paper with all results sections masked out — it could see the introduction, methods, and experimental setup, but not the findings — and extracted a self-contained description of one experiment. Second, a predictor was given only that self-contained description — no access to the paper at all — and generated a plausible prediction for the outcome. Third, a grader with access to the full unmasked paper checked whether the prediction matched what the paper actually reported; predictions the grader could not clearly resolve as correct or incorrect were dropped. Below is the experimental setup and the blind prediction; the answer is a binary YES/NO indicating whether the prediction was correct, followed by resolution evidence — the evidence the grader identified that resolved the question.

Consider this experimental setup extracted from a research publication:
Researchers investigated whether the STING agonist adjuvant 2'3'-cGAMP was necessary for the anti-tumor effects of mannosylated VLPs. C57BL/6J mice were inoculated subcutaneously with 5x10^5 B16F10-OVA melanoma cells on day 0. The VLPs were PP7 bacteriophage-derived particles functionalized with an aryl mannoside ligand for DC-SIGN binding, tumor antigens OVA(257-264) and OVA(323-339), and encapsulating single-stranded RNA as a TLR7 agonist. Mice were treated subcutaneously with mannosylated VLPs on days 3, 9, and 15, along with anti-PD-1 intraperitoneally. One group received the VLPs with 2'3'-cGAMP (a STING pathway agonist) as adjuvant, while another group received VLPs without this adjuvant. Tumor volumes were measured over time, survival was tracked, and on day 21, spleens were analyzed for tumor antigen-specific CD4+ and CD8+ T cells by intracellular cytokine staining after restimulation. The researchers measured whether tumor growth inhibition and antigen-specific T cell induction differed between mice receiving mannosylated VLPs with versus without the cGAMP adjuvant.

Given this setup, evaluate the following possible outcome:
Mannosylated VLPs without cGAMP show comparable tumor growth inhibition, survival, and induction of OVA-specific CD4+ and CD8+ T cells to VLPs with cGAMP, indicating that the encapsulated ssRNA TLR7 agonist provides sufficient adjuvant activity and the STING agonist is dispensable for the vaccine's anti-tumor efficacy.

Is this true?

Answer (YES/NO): NO